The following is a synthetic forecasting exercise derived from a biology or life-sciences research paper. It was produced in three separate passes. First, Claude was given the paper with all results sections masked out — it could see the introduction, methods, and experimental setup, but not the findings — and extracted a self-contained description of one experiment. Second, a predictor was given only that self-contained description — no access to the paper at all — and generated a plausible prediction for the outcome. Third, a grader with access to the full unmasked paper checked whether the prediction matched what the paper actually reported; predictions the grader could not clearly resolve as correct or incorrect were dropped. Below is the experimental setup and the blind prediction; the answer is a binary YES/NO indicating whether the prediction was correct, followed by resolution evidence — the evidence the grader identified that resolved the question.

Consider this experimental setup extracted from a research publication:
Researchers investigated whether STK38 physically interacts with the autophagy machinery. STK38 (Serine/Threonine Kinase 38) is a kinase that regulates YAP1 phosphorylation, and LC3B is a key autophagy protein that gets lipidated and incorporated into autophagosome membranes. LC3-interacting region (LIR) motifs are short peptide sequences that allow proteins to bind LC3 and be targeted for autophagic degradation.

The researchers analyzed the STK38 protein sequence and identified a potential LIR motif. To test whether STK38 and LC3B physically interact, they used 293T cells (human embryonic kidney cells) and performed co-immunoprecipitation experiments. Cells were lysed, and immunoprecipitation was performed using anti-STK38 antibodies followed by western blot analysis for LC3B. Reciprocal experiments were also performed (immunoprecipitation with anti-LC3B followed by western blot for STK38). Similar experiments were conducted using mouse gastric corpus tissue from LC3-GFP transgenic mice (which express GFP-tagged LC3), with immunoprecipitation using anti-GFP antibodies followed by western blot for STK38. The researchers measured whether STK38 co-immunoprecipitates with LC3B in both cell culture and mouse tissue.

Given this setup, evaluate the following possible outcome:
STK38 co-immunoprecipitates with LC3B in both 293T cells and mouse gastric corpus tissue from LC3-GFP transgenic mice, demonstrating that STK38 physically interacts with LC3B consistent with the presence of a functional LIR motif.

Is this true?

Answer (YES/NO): NO